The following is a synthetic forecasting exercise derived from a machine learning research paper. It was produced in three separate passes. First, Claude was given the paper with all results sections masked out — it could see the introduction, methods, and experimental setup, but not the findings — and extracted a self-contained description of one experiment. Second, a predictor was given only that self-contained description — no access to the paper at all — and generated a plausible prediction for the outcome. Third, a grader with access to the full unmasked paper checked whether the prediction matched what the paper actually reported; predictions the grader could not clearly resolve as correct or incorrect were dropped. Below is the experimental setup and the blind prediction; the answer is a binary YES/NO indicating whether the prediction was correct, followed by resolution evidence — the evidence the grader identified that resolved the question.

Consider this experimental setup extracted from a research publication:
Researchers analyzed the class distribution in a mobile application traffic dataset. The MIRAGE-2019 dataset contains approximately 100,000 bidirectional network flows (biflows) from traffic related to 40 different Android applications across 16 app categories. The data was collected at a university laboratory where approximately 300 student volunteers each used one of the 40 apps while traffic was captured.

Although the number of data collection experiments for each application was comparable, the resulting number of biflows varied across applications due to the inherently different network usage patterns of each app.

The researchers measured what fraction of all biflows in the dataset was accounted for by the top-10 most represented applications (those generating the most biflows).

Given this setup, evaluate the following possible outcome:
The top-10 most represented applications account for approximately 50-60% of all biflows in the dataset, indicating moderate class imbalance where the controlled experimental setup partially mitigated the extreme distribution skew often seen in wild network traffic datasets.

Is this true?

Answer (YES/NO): YES